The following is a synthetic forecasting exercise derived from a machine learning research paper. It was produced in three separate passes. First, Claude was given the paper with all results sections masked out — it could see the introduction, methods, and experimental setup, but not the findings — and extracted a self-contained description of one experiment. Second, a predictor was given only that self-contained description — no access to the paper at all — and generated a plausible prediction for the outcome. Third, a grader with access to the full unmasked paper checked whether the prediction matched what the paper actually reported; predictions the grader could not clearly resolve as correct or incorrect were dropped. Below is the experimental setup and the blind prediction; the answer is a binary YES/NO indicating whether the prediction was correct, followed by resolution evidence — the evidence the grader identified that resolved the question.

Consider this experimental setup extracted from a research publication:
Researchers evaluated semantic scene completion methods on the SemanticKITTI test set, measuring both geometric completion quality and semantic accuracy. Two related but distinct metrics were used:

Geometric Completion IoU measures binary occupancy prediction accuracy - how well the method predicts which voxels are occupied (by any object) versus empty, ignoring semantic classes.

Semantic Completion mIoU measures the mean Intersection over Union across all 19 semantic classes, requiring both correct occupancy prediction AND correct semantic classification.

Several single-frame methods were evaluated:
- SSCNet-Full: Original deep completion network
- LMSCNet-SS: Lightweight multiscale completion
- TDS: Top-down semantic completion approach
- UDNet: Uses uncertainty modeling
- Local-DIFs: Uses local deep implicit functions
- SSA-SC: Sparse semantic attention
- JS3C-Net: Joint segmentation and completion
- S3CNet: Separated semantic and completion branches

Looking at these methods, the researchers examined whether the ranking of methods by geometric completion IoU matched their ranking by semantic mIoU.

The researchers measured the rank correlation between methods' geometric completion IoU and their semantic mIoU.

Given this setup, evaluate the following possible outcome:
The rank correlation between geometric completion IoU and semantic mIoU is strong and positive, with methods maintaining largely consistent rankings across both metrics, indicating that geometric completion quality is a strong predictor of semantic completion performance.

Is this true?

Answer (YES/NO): NO